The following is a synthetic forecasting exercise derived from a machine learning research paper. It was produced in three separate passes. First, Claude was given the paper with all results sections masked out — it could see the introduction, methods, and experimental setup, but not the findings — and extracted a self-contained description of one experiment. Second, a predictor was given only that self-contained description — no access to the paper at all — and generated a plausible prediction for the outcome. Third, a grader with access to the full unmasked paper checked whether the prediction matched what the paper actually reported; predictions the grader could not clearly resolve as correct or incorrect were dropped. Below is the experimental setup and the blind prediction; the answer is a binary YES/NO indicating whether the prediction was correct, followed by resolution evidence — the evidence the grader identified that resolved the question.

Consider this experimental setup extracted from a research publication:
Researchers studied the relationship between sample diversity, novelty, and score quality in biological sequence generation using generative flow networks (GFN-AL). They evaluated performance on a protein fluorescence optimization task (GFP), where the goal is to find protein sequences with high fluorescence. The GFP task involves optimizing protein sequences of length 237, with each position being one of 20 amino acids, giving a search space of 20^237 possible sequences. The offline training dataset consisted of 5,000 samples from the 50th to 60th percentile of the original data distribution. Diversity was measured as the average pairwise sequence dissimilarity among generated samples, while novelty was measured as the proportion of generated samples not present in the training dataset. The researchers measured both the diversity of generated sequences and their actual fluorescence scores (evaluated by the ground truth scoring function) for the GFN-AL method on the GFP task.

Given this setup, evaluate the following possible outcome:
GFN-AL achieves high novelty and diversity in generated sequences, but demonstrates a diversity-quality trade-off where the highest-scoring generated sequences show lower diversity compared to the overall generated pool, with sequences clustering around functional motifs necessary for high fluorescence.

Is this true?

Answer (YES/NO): NO